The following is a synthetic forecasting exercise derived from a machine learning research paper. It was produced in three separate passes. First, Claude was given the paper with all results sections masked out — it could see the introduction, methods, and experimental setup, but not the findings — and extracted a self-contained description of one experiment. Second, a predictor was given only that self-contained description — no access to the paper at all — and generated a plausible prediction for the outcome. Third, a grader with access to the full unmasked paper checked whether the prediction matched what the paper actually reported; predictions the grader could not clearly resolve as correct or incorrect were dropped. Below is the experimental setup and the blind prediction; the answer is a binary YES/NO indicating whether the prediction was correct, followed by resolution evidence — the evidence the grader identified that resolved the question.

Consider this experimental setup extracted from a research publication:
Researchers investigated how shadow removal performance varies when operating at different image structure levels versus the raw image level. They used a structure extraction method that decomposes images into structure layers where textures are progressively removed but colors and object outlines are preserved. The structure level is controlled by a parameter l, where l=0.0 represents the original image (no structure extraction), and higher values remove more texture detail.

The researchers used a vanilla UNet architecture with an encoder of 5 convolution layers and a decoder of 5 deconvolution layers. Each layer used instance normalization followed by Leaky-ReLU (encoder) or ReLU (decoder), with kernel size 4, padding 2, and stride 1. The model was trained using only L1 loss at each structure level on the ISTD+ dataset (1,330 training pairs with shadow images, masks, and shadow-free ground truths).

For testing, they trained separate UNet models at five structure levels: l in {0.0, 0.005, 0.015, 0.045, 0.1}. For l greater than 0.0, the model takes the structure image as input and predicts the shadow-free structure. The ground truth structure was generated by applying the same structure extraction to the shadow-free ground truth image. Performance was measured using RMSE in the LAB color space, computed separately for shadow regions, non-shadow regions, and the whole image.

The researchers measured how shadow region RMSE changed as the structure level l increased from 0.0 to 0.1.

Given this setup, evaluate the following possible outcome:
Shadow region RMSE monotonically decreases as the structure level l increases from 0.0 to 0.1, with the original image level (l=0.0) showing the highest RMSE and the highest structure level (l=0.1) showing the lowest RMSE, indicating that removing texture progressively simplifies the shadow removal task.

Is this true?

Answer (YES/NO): YES